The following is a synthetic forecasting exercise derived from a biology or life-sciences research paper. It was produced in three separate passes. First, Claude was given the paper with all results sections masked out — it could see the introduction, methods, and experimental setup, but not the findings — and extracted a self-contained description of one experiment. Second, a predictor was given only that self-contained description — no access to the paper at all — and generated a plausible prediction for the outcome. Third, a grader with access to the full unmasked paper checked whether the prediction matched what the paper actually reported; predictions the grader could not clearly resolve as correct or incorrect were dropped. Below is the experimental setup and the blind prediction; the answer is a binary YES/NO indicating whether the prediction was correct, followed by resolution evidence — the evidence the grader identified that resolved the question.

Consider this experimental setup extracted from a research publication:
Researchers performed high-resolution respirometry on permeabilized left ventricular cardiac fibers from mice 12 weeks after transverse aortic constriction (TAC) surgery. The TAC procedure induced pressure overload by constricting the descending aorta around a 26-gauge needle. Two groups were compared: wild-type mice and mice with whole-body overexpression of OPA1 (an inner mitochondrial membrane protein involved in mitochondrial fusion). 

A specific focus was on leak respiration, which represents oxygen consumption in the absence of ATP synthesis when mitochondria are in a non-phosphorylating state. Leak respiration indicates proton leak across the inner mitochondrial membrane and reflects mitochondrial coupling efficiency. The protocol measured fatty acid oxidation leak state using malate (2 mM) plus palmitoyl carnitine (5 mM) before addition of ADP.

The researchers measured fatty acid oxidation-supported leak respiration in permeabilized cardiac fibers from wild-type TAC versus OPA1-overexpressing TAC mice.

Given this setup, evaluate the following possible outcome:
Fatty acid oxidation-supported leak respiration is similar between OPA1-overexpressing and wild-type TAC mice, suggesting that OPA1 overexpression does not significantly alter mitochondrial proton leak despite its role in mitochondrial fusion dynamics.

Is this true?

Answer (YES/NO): YES